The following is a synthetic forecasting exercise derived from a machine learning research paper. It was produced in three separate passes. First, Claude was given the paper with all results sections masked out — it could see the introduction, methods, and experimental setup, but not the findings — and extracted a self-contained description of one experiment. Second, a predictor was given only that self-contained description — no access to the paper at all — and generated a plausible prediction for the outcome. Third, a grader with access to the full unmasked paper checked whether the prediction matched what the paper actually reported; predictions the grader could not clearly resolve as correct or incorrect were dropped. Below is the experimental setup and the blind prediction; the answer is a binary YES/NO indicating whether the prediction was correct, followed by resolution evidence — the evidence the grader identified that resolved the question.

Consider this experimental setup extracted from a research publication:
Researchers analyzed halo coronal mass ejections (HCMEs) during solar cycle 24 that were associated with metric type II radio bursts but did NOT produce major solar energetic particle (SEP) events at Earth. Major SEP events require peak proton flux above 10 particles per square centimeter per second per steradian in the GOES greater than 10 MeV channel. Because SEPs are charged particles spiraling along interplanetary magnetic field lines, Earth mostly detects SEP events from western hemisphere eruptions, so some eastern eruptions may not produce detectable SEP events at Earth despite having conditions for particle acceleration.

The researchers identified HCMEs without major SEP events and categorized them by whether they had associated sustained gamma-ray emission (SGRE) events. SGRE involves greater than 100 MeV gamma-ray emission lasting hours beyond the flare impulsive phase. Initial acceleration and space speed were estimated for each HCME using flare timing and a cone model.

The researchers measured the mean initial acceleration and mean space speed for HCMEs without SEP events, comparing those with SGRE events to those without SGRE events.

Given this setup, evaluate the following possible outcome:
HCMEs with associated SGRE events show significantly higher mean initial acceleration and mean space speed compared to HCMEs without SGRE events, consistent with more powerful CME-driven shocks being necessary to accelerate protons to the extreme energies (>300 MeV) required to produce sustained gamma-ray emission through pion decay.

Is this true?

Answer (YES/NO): YES